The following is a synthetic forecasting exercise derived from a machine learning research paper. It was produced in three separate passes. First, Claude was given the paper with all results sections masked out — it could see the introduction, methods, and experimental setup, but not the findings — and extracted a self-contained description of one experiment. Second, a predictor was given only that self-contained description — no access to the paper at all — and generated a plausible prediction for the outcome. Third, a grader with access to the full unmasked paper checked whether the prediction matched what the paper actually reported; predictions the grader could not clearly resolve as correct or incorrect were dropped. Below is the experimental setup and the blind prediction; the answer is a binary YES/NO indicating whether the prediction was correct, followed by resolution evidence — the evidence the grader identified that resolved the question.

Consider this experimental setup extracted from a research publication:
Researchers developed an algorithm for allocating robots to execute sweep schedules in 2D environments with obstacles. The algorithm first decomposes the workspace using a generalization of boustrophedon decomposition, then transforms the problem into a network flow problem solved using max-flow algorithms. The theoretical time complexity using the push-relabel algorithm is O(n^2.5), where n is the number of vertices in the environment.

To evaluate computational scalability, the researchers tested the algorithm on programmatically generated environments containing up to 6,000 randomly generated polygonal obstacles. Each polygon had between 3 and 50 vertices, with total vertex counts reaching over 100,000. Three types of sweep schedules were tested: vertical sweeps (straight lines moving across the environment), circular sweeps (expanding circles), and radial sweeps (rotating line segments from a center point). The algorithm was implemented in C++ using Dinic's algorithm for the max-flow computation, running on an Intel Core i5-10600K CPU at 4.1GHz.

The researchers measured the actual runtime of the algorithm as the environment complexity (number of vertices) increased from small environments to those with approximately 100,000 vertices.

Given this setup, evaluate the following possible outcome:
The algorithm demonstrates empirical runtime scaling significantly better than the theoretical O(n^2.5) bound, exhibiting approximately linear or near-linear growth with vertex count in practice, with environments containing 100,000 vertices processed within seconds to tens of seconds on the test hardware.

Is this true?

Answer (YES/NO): YES